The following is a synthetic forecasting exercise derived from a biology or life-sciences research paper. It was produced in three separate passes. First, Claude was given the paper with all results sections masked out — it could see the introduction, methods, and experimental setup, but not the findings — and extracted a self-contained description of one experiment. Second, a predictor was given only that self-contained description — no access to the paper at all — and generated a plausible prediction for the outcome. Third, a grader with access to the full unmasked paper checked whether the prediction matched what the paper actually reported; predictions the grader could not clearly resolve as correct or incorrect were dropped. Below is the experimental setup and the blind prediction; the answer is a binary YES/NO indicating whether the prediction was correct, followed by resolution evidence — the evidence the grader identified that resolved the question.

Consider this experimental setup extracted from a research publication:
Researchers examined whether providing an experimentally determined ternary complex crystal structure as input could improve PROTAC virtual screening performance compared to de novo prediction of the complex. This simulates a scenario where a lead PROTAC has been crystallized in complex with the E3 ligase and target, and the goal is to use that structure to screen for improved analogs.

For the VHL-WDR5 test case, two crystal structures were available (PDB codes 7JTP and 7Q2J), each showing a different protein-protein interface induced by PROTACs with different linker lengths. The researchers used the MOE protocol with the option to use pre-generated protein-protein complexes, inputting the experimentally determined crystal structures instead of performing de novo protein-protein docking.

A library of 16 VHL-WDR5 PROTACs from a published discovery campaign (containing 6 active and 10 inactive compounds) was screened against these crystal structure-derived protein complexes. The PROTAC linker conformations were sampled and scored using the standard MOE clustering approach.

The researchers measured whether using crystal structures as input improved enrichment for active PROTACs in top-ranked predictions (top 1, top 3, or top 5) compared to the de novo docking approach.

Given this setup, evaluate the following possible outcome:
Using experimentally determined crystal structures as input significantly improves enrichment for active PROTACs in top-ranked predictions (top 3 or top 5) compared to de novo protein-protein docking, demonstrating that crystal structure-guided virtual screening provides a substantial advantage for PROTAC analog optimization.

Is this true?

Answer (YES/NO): NO